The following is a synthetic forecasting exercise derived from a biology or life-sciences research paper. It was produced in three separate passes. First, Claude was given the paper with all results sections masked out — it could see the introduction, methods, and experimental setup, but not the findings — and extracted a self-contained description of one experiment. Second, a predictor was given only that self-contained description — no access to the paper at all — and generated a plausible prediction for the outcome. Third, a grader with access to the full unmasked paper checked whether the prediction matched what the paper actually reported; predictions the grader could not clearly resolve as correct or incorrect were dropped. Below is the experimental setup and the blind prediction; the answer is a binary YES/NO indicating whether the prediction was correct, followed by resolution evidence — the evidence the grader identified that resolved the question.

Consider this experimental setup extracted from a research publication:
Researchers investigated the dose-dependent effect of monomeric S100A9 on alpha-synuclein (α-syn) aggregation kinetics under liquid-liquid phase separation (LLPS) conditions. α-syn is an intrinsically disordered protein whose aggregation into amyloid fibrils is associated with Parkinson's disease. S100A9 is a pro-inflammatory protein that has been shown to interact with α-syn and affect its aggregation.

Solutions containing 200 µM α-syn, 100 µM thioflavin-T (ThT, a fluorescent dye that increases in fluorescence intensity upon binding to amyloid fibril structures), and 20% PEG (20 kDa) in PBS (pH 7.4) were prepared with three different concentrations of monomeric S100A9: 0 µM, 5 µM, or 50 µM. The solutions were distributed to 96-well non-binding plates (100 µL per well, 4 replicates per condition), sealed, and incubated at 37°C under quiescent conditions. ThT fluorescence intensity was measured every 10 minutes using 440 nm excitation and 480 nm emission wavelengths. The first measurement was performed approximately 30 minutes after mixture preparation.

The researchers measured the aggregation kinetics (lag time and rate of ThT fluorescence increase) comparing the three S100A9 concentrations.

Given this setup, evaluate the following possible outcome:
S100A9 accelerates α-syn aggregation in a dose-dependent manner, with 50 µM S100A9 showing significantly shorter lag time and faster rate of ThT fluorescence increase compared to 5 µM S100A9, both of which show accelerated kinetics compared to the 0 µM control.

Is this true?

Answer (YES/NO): NO